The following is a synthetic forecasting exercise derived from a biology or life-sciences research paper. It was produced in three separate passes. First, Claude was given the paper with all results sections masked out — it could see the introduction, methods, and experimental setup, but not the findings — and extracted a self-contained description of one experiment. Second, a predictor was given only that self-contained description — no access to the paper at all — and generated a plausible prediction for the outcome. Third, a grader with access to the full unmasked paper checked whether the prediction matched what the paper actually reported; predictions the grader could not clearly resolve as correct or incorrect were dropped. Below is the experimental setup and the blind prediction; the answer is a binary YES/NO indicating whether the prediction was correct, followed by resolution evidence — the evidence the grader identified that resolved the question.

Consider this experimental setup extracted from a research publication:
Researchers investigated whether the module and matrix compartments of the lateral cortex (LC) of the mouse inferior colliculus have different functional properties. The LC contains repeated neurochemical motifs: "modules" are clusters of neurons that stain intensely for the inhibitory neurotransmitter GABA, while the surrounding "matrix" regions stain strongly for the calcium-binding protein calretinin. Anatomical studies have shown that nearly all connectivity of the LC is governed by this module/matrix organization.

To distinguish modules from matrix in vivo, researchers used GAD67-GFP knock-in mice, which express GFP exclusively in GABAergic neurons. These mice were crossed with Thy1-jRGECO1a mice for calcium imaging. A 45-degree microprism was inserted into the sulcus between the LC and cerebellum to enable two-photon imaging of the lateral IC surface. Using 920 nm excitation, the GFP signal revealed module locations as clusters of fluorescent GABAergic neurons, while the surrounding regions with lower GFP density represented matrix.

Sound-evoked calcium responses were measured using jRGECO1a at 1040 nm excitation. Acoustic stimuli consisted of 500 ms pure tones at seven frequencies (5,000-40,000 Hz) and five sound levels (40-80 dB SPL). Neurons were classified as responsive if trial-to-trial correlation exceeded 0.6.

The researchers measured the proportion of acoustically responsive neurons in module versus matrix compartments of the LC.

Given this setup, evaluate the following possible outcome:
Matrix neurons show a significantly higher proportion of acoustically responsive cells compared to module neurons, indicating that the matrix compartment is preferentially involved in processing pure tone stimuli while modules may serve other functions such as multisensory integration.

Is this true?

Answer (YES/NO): NO